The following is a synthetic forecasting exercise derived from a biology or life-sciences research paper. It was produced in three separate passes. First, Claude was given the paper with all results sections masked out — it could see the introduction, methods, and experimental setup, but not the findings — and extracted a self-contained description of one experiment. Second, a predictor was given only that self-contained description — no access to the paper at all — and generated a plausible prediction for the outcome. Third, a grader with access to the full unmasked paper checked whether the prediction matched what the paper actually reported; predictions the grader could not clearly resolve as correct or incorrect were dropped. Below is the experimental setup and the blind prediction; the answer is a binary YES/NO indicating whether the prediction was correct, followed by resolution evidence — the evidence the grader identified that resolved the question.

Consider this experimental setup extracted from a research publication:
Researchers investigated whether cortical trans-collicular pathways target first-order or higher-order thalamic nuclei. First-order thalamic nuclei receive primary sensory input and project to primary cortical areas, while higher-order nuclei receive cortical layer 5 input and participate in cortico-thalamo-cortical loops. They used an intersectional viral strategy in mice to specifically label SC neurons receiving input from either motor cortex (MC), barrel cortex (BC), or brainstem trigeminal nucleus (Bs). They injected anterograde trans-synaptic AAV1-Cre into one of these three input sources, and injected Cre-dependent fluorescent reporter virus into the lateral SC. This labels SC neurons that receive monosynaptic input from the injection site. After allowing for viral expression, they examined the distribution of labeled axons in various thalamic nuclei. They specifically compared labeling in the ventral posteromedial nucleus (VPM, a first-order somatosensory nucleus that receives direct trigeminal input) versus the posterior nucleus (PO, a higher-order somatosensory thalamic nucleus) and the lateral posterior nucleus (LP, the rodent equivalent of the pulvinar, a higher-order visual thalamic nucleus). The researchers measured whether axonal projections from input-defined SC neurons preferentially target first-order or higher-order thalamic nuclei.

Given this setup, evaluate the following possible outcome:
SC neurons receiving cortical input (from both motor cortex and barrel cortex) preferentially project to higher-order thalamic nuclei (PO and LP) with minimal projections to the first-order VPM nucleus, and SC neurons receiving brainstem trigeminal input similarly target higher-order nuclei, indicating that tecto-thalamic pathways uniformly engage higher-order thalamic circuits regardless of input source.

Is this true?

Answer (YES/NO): NO